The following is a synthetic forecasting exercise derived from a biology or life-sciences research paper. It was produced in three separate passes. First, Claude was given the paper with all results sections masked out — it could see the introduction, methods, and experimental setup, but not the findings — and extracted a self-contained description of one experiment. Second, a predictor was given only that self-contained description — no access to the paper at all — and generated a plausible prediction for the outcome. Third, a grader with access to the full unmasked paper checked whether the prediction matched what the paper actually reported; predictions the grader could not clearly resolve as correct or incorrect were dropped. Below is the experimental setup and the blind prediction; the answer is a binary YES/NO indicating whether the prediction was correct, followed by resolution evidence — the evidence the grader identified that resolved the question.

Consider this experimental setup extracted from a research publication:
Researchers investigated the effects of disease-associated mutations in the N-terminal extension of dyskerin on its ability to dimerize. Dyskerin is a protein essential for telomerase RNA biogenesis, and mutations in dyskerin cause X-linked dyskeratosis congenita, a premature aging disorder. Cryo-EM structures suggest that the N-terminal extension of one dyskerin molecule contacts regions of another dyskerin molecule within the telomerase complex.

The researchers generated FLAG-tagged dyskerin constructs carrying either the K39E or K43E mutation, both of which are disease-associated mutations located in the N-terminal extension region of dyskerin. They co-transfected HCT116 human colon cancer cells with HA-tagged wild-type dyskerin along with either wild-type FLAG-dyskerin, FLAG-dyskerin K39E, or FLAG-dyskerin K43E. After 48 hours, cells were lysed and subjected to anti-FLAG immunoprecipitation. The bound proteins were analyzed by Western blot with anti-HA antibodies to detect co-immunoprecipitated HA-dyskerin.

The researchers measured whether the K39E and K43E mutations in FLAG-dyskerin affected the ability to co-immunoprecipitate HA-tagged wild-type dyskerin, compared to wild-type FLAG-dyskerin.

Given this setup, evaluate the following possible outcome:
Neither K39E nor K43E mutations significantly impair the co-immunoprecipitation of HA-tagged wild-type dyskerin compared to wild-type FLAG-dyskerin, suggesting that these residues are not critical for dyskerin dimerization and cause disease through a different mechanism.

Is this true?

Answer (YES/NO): YES